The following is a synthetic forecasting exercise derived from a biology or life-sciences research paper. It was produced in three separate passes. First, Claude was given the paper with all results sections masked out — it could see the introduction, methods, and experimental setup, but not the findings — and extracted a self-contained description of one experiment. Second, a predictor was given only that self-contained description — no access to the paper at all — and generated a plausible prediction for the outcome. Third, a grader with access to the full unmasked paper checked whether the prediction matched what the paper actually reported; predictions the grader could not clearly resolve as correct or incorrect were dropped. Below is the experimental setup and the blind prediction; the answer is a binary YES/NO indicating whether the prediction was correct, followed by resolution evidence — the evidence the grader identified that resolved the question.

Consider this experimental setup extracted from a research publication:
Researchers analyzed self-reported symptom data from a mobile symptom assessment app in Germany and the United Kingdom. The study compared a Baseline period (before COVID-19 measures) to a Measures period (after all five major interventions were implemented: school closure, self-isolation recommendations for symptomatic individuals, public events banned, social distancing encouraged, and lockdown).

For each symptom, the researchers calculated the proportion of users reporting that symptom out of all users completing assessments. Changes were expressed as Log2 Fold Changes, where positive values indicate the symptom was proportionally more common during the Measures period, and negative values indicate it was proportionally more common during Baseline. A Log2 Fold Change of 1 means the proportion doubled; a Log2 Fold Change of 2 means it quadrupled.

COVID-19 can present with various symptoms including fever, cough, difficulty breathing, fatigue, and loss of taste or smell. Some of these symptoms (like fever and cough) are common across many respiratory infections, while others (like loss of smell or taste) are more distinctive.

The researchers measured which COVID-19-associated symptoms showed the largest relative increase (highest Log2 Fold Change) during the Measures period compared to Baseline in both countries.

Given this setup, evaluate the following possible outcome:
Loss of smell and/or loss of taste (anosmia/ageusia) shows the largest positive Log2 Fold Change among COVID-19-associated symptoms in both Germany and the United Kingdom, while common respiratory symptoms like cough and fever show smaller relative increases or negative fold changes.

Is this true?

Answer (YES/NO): YES